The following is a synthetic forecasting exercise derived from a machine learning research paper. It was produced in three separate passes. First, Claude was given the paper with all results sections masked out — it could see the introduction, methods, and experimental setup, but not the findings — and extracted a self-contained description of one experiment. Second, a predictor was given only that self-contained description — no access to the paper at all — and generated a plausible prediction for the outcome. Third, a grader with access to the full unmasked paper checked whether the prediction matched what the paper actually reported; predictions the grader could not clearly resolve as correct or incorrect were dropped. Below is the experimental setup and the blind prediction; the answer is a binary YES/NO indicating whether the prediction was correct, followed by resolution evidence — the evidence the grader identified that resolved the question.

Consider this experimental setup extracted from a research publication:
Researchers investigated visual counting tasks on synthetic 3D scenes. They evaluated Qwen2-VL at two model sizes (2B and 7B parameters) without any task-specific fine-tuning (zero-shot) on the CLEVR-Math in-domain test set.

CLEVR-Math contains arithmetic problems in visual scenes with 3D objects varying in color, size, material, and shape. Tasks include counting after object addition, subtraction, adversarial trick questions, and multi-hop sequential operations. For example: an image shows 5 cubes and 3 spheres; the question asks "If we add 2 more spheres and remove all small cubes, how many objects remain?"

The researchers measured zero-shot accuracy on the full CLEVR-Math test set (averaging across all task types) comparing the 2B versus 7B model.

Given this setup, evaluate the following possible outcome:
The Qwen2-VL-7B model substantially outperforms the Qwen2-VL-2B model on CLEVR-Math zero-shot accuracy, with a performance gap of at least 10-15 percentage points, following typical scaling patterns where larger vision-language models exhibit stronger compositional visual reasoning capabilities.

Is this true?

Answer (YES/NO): YES